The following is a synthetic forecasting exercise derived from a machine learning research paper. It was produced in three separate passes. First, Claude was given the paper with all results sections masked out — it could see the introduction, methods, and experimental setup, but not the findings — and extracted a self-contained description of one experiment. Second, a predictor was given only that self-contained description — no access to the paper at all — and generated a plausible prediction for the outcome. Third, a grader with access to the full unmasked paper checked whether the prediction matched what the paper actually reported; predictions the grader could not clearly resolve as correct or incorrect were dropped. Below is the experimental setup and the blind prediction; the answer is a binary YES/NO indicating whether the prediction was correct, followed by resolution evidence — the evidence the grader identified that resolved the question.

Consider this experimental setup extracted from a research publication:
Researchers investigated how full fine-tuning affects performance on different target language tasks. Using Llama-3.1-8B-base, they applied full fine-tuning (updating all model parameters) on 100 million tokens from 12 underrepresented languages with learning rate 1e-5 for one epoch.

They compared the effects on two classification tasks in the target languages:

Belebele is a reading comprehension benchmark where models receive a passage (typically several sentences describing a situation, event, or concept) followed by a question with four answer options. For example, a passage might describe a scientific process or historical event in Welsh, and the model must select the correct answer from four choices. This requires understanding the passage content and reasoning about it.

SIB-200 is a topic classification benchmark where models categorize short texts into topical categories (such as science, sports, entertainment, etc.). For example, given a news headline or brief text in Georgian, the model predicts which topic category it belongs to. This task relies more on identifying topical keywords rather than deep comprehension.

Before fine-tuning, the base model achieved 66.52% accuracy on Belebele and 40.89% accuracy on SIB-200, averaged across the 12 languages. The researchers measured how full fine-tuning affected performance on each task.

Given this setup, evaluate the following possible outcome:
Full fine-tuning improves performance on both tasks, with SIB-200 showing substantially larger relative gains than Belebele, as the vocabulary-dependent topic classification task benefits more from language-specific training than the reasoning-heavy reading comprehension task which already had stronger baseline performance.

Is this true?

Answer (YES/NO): NO